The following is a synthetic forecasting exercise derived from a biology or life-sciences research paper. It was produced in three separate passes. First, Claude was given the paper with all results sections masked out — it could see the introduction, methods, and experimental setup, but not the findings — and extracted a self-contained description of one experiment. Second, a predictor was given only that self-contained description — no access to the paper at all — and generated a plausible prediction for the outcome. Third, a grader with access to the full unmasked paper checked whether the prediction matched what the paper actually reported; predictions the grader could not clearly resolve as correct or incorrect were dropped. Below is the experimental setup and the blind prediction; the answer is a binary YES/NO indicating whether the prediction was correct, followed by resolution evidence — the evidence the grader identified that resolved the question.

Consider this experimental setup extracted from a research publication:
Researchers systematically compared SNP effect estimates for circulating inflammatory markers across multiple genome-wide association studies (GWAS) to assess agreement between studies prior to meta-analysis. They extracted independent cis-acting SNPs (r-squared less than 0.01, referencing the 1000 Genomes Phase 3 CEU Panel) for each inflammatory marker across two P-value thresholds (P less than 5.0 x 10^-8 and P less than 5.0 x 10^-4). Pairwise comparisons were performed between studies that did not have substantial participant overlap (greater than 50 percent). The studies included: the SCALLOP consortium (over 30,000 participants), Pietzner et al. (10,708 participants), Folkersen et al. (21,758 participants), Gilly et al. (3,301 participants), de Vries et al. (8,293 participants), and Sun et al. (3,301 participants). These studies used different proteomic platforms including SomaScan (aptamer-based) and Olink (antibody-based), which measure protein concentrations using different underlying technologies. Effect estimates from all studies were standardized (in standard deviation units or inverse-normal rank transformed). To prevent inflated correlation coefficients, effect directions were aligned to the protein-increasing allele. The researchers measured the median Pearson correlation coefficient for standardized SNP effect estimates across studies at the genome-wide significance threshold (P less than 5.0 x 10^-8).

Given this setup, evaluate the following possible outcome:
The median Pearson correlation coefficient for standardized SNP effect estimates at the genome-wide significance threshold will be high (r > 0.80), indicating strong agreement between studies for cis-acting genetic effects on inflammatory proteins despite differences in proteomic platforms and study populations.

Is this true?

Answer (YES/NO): NO